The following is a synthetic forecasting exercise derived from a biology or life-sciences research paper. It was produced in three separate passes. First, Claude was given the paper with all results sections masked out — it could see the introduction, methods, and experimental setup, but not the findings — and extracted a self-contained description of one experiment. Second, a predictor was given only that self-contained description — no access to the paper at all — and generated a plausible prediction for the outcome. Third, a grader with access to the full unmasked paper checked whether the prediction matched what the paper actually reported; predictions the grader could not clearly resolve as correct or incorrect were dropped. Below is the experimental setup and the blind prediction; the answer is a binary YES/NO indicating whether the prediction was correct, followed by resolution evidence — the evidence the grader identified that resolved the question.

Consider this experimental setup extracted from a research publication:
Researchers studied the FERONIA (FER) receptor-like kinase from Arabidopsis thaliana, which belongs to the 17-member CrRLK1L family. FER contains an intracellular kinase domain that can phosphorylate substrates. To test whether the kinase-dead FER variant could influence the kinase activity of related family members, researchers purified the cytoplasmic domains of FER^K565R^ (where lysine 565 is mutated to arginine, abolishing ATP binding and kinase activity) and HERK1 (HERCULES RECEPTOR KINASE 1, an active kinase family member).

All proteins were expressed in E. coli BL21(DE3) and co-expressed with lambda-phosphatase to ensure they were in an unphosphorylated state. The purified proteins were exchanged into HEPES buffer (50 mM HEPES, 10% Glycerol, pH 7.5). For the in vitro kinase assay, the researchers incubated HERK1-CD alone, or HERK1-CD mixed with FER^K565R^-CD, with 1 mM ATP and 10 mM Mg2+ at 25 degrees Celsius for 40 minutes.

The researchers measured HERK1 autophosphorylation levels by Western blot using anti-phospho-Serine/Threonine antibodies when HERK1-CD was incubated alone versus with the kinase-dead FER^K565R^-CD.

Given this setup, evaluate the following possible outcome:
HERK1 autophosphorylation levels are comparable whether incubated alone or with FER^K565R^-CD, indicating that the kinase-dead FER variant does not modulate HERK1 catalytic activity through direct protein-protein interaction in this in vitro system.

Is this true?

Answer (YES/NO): NO